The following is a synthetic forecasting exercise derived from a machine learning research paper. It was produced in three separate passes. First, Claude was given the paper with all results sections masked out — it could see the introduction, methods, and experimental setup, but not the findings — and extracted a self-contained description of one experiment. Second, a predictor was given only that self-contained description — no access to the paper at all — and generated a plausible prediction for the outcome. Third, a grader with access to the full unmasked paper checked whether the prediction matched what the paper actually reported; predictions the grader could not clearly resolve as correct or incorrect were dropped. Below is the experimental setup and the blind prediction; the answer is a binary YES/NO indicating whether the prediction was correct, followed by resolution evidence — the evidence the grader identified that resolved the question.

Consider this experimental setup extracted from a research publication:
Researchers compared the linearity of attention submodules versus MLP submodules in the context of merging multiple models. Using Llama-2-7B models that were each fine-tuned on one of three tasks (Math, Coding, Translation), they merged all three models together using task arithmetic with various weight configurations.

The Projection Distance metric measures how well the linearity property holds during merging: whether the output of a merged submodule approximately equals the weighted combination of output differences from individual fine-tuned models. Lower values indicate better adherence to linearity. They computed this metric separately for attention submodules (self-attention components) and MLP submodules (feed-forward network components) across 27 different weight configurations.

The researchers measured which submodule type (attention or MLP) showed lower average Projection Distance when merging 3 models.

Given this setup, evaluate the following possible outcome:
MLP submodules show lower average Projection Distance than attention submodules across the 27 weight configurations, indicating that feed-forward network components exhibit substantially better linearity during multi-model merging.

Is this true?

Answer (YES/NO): YES